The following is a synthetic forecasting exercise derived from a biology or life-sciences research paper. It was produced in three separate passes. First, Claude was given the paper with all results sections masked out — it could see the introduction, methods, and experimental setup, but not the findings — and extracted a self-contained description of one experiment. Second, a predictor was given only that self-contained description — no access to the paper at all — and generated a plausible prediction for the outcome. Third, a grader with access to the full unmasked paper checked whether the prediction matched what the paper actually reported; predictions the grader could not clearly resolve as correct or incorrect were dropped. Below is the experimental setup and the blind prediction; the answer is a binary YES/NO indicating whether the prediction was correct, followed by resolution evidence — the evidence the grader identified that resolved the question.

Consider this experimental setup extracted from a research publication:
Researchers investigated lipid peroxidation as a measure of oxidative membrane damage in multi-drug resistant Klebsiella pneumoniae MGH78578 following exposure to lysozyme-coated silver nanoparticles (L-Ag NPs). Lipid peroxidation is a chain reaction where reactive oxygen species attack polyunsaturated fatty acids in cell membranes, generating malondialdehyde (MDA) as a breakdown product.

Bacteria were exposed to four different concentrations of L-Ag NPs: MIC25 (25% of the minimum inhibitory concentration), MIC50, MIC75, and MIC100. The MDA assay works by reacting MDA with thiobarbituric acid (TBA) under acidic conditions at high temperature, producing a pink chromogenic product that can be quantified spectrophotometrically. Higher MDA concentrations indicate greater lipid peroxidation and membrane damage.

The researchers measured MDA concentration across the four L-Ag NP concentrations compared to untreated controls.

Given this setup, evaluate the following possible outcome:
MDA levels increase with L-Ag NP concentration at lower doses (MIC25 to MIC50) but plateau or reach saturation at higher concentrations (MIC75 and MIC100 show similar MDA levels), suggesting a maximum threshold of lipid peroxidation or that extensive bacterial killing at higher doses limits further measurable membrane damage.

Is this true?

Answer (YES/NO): NO